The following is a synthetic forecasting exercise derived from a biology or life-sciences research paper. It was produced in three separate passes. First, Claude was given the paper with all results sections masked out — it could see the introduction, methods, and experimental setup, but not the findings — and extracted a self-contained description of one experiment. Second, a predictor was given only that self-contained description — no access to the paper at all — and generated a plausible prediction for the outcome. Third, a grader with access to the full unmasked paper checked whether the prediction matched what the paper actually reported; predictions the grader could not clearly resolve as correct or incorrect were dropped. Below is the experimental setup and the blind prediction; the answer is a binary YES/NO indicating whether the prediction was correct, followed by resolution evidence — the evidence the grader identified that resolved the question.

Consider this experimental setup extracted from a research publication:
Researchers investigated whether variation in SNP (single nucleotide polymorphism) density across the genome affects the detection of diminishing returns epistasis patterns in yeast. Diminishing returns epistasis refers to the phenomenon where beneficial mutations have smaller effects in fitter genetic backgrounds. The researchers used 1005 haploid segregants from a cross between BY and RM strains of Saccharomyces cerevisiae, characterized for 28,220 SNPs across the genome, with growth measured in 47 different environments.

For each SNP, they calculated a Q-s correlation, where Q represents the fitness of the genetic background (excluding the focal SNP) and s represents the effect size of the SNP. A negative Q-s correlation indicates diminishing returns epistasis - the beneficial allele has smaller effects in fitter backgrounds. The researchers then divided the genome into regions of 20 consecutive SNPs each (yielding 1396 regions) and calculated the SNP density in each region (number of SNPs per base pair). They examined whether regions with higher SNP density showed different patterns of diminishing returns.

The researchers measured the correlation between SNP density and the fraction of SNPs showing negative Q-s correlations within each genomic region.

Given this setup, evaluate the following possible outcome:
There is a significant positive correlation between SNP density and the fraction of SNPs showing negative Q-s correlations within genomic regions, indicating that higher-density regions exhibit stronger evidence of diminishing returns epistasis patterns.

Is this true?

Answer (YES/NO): NO